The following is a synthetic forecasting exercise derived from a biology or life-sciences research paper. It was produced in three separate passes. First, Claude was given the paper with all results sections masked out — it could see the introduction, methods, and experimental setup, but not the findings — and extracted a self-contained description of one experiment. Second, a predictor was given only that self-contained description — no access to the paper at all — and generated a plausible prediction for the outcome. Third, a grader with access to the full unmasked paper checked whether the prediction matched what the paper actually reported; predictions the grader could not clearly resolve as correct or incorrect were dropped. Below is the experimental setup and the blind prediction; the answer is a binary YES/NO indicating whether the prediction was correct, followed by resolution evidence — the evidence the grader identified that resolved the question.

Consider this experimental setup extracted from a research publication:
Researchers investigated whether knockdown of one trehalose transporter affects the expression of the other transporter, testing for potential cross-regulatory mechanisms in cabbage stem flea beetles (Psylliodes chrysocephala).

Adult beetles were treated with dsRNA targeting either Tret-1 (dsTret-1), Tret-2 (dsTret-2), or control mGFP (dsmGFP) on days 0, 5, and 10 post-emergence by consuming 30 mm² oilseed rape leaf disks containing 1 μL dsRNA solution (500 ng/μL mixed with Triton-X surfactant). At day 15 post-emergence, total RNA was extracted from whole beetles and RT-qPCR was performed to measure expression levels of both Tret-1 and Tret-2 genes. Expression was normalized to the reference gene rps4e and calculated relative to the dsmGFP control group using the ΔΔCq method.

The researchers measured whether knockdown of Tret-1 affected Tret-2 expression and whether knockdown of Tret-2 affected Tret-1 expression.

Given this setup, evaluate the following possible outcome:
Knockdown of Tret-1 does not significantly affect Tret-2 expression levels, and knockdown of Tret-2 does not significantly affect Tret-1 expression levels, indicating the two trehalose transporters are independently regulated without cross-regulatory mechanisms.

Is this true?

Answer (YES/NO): NO